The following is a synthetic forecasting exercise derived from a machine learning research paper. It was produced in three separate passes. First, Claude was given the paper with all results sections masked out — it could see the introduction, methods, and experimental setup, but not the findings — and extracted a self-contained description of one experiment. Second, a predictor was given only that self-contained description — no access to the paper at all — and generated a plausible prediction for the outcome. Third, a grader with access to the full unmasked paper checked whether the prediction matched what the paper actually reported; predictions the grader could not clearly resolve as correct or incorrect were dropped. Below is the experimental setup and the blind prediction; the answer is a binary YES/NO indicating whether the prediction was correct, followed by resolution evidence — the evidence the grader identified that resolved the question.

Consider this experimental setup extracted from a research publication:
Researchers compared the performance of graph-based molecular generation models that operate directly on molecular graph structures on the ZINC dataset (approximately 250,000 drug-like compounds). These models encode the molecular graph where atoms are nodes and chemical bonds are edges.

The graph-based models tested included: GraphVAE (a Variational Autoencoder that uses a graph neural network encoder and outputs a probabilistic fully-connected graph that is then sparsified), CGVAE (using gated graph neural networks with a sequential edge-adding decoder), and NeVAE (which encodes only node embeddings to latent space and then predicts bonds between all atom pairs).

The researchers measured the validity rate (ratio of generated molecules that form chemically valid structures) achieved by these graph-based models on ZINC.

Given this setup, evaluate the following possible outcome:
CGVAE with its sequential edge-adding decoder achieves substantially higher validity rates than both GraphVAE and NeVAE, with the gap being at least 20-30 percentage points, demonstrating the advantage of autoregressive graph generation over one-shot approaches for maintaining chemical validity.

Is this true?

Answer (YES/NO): NO